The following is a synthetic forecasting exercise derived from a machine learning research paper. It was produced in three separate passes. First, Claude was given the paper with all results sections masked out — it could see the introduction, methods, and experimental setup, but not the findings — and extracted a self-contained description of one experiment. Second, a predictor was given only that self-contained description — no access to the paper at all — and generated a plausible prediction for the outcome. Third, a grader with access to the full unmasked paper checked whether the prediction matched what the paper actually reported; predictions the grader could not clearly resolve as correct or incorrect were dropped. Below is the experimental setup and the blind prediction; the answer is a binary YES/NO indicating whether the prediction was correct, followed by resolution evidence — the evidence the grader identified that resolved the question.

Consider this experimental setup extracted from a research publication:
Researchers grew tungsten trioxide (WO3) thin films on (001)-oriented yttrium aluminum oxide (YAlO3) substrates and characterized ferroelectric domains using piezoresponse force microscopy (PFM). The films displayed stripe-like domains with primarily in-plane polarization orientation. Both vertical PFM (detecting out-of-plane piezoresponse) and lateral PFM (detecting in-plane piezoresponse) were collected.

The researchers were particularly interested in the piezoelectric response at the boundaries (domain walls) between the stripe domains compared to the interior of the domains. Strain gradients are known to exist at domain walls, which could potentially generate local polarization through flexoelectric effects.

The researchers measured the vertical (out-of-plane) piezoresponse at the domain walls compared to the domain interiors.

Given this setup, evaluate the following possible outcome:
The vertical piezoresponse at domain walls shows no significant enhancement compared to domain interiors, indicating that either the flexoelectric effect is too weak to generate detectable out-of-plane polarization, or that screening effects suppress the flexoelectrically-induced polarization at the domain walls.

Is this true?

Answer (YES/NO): NO